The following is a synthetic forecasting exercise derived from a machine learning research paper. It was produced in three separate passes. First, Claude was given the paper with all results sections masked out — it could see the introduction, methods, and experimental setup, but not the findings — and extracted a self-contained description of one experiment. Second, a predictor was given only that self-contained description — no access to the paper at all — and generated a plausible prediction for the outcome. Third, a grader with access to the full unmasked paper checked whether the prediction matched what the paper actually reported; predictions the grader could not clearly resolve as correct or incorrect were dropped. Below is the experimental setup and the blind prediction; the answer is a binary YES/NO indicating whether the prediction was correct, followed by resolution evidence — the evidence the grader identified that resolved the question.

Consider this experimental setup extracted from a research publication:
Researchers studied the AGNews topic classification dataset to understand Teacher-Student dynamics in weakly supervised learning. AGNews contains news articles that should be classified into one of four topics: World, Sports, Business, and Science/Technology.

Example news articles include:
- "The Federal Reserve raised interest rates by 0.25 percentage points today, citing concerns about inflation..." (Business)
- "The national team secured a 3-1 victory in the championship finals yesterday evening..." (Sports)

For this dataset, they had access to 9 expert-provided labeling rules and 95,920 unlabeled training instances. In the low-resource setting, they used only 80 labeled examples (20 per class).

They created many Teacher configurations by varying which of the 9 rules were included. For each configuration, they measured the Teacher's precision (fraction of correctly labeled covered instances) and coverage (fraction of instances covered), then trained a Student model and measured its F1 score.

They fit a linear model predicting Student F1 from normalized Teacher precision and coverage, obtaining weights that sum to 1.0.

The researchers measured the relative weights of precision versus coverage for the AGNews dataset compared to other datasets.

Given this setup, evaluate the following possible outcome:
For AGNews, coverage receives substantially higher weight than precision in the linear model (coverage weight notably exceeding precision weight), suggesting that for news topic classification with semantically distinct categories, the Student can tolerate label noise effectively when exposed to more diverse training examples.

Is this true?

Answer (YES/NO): NO